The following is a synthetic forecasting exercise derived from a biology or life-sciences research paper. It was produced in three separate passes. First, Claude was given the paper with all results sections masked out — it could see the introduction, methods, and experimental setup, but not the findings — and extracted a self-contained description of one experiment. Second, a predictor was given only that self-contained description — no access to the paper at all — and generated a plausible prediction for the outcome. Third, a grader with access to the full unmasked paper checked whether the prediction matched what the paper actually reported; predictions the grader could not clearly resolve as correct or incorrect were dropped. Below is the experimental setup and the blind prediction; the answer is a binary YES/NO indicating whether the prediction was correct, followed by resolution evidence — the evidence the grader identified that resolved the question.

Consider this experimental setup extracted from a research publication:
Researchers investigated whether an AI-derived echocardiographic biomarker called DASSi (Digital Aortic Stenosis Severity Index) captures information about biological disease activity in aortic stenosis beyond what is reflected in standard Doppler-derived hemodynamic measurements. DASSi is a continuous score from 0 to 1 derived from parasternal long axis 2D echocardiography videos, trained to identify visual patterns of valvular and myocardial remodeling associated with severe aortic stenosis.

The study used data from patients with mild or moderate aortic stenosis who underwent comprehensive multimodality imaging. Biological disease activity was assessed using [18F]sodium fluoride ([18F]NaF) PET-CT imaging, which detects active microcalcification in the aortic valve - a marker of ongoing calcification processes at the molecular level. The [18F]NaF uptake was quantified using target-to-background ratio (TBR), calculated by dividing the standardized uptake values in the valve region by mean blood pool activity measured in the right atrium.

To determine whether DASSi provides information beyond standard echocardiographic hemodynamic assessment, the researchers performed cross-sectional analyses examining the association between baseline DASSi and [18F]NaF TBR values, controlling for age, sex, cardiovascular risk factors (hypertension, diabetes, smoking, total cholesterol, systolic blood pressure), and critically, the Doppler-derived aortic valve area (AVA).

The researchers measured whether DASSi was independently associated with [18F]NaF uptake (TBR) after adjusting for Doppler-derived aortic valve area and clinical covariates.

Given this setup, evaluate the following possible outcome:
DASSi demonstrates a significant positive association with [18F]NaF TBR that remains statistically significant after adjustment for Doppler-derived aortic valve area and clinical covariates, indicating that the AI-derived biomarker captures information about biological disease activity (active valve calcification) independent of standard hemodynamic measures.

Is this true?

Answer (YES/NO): YES